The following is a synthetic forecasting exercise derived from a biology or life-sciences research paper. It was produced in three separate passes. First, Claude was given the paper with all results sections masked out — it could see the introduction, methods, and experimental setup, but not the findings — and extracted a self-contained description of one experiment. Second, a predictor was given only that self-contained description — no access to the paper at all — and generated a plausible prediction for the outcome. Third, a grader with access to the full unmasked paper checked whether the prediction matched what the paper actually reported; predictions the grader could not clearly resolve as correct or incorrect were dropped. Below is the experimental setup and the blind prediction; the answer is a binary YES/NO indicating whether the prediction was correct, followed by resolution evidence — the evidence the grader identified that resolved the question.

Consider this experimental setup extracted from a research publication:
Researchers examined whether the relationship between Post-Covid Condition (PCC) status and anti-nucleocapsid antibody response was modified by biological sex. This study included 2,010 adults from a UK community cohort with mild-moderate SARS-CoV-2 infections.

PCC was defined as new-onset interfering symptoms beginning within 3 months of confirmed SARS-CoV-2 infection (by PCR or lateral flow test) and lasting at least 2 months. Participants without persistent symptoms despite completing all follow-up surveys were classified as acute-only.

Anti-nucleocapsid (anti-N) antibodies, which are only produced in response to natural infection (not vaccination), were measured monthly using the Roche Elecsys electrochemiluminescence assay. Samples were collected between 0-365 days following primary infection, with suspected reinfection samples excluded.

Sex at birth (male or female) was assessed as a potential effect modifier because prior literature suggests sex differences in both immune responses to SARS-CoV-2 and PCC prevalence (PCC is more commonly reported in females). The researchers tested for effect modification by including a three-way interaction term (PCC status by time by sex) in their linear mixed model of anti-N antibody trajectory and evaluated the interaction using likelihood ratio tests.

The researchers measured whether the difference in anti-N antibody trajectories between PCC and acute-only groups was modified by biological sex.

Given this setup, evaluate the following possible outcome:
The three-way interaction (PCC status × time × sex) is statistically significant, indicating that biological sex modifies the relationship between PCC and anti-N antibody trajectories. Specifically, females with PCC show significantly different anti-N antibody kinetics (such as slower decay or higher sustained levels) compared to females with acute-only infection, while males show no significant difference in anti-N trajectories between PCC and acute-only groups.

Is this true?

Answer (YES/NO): NO